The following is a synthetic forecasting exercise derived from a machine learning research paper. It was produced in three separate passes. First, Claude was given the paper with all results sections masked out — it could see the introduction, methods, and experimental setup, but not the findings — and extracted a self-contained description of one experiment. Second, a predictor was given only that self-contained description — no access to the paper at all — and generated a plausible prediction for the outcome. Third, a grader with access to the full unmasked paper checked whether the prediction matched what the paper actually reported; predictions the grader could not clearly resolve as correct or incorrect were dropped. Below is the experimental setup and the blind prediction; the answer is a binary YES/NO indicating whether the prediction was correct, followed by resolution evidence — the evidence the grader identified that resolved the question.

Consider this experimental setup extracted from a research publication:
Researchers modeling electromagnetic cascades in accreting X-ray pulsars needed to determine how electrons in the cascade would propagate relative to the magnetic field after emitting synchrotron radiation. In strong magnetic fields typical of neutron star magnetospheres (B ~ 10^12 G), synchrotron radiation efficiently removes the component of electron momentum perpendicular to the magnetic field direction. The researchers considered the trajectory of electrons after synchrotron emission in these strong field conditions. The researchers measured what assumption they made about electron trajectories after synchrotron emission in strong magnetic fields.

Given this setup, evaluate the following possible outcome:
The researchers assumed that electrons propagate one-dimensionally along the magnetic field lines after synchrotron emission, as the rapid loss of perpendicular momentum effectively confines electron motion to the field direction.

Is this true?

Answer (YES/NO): YES